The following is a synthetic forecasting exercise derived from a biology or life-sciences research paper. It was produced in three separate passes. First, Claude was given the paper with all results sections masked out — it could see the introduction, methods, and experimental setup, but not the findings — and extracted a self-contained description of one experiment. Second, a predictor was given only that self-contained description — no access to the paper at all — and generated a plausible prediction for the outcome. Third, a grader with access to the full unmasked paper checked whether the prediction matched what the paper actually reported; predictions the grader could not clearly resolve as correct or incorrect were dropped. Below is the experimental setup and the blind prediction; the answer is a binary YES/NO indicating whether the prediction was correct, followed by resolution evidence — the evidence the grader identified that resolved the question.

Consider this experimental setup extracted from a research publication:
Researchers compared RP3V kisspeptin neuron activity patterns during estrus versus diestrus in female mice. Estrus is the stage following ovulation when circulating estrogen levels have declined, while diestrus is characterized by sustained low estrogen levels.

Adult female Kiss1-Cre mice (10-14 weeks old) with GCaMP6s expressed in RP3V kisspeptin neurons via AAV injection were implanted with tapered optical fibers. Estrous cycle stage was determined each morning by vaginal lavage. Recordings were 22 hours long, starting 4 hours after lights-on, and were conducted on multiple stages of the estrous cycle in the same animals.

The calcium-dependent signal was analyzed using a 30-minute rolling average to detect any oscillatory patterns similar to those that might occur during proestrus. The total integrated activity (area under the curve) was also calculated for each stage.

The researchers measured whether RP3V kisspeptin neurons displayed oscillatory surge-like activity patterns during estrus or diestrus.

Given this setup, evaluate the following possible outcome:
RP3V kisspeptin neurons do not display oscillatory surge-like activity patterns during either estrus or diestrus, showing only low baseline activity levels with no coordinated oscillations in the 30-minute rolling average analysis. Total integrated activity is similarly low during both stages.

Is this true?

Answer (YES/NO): NO